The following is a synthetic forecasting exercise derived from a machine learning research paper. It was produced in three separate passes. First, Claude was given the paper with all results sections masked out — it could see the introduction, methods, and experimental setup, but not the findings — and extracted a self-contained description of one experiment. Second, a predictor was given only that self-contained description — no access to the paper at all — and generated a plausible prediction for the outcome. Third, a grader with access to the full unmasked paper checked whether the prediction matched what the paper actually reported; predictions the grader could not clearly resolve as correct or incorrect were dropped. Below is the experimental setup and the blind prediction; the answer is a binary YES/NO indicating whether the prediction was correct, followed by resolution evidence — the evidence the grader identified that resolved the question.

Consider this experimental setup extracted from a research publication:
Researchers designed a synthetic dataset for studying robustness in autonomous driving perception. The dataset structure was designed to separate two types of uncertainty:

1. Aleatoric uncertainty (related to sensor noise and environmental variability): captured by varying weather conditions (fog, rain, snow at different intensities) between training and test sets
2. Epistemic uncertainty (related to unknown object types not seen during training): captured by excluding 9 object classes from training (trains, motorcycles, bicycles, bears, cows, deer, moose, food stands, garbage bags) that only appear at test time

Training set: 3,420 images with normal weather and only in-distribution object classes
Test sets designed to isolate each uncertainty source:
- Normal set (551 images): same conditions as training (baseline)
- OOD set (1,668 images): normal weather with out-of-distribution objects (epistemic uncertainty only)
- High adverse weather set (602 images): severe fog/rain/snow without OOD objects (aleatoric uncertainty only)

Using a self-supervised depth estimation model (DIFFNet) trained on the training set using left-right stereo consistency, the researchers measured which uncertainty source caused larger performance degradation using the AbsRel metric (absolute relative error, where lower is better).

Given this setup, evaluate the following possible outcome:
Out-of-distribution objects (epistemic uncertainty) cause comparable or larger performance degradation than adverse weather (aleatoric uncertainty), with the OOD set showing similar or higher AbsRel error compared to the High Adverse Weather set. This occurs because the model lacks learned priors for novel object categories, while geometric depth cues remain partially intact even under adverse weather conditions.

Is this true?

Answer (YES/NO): NO